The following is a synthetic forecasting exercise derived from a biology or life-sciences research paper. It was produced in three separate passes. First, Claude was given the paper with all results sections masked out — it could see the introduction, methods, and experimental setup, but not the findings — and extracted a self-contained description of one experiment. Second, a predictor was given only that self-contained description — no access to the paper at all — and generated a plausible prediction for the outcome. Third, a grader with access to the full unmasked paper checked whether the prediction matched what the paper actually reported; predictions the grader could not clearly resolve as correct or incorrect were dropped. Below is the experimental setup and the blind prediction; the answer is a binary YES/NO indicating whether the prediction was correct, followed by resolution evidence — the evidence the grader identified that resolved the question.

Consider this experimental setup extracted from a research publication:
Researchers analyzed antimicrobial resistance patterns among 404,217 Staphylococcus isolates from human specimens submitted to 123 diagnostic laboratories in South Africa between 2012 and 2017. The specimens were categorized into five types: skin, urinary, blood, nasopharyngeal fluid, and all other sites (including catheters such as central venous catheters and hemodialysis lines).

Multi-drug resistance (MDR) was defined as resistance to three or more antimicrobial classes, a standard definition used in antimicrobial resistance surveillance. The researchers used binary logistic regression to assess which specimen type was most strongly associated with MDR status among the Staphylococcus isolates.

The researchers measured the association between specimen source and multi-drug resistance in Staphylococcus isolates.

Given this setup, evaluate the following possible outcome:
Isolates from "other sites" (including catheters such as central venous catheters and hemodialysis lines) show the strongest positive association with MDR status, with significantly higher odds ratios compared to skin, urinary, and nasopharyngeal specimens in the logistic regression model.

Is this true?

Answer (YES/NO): NO